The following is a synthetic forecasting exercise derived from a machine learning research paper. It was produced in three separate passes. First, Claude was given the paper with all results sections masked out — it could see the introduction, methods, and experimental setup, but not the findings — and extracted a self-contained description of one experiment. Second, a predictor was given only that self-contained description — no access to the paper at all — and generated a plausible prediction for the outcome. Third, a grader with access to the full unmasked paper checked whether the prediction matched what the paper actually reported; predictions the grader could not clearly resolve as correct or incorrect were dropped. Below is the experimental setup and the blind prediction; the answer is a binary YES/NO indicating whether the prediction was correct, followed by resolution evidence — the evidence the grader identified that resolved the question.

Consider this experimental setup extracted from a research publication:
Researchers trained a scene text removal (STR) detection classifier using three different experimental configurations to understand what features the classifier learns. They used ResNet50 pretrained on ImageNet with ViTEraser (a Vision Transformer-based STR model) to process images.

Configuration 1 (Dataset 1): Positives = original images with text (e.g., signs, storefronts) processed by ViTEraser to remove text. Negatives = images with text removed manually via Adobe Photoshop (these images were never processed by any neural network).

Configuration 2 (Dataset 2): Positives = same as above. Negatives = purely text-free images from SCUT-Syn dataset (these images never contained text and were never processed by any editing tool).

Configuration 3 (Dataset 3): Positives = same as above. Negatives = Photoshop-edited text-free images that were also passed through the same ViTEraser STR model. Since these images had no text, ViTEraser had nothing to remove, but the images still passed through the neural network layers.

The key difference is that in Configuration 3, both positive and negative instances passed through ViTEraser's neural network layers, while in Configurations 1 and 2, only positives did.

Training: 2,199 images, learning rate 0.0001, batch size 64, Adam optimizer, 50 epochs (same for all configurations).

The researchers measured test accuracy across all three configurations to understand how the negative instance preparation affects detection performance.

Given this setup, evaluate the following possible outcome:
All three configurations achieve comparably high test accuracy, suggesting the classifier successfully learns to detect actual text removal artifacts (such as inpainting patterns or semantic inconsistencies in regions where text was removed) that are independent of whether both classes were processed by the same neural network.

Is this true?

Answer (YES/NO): NO